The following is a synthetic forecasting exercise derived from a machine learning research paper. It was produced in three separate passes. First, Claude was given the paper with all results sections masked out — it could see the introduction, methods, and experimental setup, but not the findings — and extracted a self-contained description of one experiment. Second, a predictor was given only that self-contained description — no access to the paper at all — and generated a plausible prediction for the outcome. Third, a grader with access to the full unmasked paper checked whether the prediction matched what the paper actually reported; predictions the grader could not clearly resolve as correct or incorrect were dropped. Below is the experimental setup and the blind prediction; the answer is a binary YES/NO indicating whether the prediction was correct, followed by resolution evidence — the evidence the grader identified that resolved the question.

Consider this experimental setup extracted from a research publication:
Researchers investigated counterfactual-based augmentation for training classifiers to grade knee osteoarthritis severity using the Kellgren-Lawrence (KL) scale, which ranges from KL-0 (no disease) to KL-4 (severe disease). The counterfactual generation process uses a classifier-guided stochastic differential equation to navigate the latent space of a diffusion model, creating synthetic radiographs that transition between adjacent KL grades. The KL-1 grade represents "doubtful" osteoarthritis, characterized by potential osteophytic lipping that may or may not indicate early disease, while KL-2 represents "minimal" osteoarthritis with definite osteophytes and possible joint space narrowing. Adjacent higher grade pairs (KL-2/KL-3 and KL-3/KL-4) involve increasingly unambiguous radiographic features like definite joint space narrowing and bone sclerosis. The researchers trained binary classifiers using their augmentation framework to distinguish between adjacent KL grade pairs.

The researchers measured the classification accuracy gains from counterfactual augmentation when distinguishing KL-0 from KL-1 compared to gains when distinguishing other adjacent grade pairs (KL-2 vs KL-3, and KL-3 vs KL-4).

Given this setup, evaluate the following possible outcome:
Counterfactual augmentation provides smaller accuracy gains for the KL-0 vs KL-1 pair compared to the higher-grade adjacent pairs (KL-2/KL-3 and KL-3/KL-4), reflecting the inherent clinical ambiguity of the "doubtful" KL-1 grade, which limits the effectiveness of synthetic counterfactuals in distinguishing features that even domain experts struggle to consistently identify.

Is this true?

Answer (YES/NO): YES